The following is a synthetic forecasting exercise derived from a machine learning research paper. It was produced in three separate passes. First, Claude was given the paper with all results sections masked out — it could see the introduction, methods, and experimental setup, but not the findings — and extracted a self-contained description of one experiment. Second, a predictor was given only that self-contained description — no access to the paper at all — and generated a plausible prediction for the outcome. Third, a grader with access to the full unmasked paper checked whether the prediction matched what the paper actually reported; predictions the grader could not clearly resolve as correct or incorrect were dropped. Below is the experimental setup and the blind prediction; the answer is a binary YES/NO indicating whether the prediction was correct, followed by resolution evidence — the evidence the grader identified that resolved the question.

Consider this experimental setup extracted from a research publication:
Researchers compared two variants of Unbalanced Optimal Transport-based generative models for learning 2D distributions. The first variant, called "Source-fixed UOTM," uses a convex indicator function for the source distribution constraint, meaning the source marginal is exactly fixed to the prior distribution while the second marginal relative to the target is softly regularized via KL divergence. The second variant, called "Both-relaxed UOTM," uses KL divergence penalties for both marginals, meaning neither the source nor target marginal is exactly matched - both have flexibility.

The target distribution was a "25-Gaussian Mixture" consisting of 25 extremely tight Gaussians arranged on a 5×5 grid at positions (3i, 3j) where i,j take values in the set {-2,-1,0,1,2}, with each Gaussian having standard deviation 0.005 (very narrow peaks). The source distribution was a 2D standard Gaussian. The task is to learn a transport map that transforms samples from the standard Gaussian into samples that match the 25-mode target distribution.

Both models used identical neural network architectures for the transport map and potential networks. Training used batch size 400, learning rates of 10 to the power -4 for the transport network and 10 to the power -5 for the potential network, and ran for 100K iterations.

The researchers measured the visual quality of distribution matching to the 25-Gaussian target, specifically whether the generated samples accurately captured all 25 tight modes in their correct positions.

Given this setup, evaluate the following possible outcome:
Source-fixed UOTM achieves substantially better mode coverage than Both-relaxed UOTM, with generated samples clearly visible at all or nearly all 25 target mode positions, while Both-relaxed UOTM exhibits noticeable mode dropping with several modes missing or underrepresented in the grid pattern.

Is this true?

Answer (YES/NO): NO